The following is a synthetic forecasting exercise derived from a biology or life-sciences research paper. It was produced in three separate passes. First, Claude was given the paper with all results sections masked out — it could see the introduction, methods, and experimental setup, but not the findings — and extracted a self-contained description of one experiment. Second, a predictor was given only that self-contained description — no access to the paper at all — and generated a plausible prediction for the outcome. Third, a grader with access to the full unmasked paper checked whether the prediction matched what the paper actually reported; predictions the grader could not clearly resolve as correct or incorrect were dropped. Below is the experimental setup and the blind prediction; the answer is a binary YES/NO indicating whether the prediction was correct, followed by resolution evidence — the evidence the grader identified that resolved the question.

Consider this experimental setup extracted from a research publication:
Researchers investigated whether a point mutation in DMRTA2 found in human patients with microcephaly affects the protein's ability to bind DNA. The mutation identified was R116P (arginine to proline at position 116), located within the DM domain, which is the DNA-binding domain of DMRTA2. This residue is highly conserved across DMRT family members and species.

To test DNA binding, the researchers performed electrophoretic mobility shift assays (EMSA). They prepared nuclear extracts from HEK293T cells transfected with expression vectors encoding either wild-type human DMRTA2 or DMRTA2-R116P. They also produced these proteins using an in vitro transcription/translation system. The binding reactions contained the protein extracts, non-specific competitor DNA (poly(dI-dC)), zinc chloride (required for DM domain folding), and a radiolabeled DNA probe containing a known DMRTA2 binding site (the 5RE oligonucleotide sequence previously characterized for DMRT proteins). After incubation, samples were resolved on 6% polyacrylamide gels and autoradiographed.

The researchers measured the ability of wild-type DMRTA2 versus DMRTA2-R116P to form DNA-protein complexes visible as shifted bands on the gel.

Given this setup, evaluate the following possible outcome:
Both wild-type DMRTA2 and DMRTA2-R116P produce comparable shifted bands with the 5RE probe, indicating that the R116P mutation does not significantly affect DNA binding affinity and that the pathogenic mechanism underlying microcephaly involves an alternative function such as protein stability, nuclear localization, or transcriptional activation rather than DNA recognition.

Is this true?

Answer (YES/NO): NO